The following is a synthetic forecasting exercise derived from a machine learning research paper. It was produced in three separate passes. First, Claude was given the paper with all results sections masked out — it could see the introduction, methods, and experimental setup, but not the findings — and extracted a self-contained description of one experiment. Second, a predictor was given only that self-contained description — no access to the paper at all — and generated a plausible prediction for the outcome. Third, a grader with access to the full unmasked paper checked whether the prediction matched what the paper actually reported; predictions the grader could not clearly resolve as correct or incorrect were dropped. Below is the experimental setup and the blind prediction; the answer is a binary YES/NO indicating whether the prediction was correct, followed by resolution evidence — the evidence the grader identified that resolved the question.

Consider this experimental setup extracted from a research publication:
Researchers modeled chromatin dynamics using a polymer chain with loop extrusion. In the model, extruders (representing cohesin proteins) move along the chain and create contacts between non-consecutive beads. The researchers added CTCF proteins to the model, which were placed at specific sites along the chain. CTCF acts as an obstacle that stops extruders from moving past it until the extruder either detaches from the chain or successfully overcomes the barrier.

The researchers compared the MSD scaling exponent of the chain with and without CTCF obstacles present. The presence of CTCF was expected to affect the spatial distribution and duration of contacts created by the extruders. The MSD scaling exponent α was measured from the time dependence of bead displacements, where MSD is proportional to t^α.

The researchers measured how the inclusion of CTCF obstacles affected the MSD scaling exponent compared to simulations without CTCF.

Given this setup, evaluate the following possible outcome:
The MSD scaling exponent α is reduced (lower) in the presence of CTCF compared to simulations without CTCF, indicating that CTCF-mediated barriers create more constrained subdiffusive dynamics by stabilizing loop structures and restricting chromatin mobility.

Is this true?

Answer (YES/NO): NO